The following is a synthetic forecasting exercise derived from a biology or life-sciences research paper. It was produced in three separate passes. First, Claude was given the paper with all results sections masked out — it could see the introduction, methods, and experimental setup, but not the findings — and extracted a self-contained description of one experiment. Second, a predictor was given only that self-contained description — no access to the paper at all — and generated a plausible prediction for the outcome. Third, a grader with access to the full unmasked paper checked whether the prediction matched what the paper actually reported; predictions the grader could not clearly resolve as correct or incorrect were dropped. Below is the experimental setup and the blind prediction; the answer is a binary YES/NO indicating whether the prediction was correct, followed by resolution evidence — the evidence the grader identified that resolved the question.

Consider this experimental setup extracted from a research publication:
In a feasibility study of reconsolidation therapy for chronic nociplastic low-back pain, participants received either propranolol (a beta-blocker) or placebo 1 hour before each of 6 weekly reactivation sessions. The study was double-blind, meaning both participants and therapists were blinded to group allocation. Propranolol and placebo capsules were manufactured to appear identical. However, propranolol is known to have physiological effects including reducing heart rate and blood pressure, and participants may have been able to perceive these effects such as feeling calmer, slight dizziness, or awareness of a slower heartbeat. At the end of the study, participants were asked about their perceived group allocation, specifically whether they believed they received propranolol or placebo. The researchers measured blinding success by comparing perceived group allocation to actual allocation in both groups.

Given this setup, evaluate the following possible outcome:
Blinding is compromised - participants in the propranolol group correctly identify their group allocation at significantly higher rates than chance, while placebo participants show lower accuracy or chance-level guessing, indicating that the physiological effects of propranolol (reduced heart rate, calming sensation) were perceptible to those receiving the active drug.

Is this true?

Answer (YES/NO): NO